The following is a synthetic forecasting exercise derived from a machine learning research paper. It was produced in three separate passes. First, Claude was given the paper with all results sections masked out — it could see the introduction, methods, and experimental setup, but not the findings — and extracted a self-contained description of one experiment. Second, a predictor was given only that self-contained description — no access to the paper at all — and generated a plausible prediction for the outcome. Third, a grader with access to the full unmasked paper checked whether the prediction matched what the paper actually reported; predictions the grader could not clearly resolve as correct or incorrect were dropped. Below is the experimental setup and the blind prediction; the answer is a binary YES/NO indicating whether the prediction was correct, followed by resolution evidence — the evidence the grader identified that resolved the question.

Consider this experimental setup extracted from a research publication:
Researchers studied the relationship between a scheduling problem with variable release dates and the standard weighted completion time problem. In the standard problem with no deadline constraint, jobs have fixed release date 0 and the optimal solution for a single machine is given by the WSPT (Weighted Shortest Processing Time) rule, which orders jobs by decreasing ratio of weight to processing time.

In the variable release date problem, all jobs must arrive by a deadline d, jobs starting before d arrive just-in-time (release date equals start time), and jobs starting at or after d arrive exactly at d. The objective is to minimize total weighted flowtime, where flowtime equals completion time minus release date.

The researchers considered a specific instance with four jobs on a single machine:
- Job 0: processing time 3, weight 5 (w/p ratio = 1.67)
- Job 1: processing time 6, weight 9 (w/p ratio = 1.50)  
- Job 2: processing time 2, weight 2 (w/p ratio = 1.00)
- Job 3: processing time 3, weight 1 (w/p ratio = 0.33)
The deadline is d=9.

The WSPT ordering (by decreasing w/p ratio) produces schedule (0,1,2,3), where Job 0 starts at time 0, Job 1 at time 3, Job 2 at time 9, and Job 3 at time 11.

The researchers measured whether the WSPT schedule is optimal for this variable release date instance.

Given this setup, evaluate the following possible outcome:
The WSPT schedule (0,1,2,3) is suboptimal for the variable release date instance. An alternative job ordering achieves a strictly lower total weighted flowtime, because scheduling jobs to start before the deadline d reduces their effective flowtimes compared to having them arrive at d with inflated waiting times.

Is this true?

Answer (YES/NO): YES